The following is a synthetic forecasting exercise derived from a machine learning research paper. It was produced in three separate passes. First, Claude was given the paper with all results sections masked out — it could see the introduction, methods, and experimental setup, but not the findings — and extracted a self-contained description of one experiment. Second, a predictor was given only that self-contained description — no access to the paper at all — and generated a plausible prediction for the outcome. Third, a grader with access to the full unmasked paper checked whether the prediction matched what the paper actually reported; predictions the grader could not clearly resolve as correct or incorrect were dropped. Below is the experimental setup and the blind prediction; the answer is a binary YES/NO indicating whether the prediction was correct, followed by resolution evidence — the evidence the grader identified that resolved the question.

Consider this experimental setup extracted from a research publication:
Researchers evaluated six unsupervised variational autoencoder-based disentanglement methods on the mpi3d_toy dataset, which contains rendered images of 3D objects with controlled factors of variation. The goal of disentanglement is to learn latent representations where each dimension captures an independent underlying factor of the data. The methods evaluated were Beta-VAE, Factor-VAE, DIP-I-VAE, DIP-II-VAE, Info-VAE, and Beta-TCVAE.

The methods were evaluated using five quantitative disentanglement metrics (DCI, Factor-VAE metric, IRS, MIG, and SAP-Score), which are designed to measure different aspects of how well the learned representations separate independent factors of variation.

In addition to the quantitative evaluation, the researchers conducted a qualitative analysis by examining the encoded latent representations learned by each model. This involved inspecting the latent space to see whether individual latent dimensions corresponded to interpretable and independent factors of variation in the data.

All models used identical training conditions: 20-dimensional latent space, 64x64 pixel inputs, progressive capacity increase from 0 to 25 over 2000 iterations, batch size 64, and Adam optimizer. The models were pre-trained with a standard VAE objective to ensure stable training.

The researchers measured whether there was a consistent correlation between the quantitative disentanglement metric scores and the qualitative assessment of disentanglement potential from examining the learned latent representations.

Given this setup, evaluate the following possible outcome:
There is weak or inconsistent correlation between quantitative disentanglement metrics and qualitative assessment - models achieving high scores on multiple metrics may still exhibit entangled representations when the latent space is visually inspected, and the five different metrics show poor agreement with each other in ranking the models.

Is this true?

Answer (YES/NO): YES